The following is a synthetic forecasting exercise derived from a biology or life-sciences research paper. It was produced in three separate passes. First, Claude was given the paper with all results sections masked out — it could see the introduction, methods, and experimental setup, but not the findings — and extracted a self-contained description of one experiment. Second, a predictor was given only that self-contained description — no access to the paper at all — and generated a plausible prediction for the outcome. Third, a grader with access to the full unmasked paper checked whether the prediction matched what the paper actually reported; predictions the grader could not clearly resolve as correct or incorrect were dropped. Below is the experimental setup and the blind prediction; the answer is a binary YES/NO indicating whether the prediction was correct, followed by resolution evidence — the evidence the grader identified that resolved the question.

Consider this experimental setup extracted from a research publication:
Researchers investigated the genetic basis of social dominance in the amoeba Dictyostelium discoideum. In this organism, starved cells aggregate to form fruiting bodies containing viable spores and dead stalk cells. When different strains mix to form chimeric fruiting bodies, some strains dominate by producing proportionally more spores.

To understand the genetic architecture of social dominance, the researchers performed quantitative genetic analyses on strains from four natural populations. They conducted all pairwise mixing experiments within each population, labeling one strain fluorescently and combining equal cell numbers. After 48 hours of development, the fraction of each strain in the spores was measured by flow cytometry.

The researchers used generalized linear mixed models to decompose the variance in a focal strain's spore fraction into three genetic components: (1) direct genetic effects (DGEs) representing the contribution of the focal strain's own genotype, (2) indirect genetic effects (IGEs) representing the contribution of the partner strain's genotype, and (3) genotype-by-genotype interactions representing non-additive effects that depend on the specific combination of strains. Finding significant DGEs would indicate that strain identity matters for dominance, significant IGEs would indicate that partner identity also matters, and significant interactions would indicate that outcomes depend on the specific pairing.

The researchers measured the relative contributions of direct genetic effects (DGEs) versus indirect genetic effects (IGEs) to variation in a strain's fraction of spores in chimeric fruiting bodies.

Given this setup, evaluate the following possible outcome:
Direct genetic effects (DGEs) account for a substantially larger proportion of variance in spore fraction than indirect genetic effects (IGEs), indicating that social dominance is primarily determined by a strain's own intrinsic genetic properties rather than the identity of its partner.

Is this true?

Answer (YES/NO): YES